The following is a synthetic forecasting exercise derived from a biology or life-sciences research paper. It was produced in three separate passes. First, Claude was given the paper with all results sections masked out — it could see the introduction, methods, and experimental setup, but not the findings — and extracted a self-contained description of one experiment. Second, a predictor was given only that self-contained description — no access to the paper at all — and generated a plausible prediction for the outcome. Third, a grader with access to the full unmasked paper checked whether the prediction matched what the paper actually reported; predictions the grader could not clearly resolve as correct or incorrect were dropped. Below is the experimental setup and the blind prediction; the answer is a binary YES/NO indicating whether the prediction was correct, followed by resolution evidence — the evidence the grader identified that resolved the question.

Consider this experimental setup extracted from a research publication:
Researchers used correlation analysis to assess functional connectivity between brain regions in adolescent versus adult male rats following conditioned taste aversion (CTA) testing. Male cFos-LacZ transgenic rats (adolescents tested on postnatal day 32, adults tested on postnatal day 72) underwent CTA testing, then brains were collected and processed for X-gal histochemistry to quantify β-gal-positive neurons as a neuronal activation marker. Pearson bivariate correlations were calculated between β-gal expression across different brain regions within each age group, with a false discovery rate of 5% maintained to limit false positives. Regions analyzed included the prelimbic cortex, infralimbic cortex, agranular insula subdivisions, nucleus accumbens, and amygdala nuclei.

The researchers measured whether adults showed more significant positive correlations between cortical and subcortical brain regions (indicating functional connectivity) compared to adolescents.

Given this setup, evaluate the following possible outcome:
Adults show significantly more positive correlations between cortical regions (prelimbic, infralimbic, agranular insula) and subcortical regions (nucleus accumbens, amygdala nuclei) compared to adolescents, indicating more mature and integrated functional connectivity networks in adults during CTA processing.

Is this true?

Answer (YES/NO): YES